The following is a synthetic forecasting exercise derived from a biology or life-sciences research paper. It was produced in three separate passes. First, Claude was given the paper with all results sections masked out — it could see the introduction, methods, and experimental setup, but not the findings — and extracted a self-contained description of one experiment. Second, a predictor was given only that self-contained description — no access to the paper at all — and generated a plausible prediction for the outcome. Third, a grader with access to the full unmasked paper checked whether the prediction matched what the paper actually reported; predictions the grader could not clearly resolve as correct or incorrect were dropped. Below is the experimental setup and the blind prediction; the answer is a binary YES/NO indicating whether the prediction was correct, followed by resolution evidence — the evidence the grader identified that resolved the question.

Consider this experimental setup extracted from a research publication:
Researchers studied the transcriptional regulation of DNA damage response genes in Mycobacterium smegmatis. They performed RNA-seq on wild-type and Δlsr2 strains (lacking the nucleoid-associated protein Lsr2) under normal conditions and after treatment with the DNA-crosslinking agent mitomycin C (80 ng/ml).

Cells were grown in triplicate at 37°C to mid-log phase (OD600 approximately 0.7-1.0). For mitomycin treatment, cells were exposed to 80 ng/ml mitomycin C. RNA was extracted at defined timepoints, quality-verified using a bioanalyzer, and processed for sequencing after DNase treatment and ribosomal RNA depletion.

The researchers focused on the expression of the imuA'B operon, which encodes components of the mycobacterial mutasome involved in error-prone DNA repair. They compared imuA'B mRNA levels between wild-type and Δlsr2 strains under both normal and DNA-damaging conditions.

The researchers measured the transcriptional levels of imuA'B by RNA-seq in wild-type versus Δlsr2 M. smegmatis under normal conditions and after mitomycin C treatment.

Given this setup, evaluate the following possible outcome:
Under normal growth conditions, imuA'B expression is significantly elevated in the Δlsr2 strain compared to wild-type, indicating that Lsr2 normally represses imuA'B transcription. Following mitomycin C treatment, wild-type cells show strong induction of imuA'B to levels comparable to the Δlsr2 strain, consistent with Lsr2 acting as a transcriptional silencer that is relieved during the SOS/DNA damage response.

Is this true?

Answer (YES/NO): NO